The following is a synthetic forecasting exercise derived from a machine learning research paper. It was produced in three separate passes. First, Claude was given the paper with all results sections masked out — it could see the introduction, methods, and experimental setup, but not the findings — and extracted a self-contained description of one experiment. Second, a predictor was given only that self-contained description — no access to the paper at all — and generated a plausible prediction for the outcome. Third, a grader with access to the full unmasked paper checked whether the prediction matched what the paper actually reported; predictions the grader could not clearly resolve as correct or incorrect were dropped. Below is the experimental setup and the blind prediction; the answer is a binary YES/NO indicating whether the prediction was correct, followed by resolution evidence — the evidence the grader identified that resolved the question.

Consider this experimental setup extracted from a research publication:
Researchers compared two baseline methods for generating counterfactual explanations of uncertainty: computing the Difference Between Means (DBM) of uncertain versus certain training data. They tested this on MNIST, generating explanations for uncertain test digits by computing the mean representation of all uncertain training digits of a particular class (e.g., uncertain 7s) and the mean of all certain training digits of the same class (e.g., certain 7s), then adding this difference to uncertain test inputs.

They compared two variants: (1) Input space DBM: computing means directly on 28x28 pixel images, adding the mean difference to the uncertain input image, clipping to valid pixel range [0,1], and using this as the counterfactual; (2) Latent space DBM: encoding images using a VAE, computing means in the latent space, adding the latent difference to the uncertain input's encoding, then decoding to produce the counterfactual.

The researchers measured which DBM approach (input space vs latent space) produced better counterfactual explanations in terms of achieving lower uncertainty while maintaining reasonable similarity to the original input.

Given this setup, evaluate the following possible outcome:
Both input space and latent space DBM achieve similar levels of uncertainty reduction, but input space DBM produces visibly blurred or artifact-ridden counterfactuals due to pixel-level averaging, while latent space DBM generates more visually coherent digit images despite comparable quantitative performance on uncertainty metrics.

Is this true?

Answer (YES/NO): NO